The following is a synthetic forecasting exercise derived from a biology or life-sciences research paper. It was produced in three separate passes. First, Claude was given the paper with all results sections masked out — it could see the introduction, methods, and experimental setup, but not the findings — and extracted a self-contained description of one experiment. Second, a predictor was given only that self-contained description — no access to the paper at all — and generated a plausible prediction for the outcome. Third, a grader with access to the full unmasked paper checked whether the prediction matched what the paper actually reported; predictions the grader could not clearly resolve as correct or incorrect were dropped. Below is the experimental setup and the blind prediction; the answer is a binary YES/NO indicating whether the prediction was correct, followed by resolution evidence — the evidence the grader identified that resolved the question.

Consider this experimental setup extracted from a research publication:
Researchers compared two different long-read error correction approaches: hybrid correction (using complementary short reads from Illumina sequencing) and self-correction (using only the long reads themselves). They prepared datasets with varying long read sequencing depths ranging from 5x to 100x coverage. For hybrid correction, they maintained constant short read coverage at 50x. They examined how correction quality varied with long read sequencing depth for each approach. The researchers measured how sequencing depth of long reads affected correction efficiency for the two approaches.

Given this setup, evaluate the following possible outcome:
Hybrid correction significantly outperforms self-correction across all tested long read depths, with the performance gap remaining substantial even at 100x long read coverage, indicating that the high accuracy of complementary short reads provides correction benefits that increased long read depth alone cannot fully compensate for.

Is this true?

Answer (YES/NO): NO